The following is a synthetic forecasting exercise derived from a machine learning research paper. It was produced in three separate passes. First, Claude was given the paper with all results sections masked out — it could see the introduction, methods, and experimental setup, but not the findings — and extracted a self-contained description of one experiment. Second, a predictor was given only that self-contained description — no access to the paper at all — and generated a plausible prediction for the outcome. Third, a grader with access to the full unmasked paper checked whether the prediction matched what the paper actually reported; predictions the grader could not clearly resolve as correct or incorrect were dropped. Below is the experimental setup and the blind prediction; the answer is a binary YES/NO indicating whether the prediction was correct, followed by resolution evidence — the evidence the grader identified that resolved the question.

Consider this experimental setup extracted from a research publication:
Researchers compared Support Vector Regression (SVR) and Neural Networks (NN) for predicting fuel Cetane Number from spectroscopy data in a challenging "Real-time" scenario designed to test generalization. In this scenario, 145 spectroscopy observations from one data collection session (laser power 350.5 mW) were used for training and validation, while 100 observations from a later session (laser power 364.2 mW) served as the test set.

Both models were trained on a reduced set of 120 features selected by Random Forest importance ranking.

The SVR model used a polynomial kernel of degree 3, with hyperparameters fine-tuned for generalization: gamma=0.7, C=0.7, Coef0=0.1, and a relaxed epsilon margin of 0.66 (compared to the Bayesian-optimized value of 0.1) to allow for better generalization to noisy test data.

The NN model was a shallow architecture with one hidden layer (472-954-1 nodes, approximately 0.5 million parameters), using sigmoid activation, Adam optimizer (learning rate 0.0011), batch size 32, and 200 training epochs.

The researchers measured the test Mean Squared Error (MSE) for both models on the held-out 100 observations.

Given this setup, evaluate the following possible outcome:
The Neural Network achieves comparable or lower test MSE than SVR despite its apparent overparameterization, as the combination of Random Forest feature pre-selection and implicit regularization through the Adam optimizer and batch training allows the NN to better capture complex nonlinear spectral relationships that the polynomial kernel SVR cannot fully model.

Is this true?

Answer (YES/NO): NO